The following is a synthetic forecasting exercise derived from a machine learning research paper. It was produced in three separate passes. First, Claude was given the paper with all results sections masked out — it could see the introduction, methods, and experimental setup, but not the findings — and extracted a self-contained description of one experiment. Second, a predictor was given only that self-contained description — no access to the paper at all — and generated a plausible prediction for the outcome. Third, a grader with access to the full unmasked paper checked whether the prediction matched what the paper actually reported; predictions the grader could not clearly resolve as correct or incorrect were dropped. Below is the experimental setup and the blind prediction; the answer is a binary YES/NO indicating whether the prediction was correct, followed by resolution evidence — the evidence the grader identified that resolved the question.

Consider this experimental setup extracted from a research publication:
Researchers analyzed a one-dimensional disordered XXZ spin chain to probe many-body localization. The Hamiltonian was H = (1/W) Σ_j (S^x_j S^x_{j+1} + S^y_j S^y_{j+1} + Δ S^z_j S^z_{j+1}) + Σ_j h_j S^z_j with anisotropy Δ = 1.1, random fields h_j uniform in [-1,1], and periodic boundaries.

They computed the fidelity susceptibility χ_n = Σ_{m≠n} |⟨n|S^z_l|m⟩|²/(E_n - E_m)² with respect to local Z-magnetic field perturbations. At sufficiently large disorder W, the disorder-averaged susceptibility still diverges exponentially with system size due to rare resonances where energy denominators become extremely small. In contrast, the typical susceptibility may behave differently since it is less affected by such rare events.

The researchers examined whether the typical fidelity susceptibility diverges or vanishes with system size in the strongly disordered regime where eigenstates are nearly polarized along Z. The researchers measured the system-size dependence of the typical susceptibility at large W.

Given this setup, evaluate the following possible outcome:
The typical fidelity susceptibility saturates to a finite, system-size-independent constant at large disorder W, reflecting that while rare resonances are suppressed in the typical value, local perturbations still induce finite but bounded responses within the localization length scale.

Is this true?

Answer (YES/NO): NO